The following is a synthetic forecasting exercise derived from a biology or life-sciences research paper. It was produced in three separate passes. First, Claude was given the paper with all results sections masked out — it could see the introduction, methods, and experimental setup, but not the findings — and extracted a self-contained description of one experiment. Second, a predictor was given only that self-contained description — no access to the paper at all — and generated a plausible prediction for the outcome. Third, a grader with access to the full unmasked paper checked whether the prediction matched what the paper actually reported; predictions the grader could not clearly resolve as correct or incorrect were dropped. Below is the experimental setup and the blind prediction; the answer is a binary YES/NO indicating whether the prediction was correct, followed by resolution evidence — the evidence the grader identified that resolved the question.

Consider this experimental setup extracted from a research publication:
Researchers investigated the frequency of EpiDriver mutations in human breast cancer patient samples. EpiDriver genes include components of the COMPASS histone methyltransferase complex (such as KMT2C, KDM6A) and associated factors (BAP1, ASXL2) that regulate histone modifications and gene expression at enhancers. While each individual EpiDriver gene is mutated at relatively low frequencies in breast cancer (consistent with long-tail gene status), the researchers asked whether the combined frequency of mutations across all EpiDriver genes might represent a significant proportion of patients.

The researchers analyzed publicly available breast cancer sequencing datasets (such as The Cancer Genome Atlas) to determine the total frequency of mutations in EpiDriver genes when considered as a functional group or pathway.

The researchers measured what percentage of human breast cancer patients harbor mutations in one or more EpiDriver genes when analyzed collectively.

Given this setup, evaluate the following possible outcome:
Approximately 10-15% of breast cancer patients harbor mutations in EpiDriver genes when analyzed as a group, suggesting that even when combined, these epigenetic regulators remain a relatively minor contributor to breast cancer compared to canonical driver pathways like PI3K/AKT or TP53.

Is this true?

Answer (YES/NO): NO